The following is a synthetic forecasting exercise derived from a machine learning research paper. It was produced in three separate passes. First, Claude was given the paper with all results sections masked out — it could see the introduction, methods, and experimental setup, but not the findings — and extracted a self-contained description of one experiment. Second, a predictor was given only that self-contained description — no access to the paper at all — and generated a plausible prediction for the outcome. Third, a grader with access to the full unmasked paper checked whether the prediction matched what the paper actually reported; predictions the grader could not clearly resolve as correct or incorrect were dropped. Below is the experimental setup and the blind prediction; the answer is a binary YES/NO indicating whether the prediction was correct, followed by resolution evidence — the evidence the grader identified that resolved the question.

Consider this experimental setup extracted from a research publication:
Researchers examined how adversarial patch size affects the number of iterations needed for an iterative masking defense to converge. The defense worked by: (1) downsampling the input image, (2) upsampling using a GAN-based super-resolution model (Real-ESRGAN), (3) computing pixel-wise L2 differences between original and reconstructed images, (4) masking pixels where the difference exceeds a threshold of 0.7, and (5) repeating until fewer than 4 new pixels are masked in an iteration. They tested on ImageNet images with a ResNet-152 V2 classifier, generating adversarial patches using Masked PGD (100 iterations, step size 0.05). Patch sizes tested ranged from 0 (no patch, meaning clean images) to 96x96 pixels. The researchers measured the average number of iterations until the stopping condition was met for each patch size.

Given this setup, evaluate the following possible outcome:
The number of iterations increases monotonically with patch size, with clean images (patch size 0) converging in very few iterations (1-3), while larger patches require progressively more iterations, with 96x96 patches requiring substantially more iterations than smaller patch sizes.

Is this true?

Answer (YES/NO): NO